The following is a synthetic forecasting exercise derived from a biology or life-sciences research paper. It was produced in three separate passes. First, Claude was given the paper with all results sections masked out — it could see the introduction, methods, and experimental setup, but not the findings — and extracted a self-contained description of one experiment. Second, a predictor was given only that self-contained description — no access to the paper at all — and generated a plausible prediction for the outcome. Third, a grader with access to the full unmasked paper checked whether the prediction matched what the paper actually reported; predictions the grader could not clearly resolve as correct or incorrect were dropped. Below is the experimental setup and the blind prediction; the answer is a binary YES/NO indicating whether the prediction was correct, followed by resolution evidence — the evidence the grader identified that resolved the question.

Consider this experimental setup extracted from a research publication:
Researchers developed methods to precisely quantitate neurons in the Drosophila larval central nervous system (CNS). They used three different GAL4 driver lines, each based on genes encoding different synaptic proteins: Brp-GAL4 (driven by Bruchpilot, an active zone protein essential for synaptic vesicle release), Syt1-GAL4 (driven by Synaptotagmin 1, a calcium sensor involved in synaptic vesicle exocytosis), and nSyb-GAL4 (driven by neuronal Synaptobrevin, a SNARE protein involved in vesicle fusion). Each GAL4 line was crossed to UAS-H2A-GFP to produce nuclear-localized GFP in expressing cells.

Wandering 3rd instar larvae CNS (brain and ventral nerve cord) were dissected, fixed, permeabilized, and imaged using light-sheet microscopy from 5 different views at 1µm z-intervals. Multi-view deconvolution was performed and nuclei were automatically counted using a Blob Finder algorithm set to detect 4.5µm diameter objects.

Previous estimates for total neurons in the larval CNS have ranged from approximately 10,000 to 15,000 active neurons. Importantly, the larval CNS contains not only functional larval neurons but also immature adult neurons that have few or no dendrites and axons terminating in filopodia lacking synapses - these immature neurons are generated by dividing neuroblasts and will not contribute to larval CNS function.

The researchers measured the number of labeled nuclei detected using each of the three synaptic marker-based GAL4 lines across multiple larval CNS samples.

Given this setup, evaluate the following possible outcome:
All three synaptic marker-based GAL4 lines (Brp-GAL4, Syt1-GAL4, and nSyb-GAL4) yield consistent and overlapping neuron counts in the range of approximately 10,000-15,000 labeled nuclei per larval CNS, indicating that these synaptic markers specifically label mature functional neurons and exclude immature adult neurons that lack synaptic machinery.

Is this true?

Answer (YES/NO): NO